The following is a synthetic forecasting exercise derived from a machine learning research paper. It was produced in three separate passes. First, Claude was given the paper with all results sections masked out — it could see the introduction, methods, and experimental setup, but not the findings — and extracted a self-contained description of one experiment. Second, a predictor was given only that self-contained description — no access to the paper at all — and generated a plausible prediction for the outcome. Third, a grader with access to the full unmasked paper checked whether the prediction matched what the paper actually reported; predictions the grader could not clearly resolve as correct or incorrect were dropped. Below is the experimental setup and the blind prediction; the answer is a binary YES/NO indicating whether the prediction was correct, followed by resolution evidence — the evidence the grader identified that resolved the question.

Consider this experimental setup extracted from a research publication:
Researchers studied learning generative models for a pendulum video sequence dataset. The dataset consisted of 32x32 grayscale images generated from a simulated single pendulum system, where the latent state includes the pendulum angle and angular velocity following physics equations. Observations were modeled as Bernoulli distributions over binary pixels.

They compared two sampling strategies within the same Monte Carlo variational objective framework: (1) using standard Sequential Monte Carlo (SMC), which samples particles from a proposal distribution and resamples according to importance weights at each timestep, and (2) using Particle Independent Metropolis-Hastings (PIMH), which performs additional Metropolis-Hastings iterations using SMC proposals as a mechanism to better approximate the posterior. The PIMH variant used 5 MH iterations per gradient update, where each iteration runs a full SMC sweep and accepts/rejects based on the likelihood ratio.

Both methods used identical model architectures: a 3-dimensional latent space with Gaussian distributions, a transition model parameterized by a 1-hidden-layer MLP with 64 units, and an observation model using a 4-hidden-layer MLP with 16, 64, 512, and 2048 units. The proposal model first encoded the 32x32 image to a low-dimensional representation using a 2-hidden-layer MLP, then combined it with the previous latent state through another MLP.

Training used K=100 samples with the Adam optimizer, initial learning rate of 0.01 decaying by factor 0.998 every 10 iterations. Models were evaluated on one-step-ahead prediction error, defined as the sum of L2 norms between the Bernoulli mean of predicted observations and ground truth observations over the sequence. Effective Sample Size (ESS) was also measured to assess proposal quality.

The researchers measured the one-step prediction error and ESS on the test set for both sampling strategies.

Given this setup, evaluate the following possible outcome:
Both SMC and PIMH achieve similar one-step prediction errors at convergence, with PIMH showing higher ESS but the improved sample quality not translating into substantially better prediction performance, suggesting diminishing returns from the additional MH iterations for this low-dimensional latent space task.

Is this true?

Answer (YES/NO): NO